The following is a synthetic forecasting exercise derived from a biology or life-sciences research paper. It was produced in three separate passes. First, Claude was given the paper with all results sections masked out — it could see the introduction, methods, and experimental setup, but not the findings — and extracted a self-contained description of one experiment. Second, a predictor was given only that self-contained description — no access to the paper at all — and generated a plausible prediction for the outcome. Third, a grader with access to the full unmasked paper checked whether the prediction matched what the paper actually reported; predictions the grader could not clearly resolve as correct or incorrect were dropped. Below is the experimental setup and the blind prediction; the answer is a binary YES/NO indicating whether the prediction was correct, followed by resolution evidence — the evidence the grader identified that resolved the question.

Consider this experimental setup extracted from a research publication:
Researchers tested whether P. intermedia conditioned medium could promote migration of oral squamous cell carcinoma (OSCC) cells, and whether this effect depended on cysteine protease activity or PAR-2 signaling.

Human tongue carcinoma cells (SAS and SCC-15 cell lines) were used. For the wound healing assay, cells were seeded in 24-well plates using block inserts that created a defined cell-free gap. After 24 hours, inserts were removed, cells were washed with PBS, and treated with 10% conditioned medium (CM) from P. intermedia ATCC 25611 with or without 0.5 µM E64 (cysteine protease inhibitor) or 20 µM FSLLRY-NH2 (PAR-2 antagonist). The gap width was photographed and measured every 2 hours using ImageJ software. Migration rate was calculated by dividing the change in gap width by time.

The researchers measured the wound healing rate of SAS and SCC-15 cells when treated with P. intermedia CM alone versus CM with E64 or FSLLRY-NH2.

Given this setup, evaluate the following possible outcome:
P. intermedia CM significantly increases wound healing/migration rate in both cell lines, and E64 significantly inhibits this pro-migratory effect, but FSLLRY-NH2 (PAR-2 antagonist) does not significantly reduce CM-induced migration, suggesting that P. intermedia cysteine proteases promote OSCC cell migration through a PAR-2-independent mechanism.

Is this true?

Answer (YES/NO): NO